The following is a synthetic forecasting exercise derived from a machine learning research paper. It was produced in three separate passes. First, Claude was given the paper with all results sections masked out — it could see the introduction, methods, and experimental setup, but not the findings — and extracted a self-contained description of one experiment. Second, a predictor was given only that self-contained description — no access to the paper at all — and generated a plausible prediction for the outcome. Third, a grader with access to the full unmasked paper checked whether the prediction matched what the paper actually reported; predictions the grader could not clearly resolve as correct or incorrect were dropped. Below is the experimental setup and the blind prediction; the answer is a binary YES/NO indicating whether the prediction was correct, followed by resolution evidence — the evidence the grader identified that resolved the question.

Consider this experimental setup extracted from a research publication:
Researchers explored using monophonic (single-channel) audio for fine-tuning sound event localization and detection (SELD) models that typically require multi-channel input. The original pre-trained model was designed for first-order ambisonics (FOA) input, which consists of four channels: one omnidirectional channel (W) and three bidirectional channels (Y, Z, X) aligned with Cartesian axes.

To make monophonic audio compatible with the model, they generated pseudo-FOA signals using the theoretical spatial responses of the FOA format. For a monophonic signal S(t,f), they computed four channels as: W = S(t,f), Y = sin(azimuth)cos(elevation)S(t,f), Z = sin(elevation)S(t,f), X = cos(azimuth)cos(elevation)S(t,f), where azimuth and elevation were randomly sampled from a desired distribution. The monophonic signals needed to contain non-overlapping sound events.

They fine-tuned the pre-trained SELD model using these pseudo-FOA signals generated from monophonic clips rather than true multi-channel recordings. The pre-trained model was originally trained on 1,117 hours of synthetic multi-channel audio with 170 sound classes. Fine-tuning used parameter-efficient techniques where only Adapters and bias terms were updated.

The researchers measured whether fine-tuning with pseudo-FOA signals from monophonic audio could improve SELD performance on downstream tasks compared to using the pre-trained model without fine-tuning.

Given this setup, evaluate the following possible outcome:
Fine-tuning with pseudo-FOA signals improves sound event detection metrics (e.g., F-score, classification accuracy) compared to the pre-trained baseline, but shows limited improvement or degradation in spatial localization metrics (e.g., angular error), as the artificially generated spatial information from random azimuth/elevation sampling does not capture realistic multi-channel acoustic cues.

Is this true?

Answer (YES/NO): YES